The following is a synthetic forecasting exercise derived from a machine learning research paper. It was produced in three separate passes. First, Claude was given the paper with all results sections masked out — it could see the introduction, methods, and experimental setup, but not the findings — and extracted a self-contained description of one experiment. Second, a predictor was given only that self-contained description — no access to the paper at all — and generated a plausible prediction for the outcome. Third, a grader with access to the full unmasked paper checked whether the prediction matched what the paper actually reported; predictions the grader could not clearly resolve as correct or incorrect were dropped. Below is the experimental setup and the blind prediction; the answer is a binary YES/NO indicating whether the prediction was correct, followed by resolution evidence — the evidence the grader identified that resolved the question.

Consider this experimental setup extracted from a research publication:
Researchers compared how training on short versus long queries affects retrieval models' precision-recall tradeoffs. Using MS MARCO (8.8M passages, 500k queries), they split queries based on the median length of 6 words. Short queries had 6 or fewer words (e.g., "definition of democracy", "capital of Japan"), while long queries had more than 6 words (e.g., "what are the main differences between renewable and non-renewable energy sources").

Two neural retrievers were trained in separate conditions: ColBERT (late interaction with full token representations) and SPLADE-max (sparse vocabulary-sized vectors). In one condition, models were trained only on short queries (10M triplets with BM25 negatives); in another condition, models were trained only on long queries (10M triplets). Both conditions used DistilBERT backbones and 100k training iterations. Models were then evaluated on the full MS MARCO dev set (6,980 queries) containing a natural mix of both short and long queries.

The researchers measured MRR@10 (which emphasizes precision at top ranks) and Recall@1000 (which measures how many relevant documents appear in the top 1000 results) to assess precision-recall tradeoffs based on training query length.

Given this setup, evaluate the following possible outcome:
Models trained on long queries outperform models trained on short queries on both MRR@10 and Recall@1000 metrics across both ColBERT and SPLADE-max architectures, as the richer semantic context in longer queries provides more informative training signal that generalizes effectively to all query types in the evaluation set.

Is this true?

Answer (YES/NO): NO